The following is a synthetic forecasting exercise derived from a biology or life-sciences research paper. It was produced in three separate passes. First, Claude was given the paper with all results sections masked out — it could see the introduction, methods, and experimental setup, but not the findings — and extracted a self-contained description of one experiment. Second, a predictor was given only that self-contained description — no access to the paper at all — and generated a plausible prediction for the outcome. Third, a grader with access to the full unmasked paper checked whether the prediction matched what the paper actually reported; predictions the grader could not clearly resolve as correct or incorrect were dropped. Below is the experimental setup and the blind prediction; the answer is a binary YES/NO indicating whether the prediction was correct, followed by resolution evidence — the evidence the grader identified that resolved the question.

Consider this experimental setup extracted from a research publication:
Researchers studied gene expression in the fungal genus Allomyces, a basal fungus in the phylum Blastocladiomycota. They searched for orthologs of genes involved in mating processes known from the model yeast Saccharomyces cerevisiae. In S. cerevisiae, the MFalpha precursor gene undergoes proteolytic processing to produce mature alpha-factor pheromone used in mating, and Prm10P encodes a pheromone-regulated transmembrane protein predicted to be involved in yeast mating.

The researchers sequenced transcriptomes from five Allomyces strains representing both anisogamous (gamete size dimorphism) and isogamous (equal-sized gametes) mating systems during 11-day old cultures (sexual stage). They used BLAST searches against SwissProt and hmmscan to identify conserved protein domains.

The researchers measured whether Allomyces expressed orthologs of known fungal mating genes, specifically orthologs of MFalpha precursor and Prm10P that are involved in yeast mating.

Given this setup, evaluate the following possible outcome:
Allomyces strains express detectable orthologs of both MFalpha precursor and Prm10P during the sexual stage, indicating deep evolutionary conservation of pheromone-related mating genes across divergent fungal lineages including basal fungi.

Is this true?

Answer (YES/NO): YES